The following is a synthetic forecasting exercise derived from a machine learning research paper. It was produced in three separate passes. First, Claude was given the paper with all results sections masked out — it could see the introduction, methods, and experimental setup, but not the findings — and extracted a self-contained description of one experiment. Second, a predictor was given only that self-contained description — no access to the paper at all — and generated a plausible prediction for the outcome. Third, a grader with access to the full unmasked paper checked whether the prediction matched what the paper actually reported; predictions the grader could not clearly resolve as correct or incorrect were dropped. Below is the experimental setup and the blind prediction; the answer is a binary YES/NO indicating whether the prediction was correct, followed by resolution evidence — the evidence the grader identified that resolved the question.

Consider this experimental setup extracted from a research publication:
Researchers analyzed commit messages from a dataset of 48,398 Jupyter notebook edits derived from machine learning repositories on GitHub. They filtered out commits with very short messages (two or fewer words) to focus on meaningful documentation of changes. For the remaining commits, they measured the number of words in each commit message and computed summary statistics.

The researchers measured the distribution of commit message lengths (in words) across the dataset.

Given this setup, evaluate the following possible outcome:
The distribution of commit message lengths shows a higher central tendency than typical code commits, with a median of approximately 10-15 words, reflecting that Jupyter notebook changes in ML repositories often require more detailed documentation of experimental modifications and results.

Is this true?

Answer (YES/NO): NO